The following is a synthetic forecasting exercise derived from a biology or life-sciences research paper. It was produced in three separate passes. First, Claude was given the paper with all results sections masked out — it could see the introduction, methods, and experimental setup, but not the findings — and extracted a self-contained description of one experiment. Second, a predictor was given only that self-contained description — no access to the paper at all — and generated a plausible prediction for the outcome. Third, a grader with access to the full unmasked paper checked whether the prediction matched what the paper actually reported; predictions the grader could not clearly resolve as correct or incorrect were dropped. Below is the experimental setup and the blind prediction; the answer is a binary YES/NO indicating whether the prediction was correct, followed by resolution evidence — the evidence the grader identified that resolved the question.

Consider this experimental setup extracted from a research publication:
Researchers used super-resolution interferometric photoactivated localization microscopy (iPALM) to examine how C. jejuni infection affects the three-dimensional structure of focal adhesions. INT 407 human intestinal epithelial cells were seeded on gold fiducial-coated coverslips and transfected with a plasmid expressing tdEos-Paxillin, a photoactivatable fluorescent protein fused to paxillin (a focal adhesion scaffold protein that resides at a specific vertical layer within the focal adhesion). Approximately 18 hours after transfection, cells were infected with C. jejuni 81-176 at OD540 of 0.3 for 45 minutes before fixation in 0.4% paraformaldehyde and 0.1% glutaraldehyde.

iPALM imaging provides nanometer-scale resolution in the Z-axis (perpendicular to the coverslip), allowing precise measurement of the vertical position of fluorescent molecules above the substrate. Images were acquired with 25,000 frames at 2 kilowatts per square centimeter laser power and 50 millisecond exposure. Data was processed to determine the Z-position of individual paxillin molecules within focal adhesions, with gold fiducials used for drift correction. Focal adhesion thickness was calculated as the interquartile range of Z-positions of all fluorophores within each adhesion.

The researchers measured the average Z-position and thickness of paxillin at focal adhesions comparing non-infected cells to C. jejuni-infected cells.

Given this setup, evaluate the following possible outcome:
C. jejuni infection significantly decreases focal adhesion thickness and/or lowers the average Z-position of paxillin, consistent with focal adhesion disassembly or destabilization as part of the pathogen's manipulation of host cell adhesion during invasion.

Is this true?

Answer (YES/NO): NO